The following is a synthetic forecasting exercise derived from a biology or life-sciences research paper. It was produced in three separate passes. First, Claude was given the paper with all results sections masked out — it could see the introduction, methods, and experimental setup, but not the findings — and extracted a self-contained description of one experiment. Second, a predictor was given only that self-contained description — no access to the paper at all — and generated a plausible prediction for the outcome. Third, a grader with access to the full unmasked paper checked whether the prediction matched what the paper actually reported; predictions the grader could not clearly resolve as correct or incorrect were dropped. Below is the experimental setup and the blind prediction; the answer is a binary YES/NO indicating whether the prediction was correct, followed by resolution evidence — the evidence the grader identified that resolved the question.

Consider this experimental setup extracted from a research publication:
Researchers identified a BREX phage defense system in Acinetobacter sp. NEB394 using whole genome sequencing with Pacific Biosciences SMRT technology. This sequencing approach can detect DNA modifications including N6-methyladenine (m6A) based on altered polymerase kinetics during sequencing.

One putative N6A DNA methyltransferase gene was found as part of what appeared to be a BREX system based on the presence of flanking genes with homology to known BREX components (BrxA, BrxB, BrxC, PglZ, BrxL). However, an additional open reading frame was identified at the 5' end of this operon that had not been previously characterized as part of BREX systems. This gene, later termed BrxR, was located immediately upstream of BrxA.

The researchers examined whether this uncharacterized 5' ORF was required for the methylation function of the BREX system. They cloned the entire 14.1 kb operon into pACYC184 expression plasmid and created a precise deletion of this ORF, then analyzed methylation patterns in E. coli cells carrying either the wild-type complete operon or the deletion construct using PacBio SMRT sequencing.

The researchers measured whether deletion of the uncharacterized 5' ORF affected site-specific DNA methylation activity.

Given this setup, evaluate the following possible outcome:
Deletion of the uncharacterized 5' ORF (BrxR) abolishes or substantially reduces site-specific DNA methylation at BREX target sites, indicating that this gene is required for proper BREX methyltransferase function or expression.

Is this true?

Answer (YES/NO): NO